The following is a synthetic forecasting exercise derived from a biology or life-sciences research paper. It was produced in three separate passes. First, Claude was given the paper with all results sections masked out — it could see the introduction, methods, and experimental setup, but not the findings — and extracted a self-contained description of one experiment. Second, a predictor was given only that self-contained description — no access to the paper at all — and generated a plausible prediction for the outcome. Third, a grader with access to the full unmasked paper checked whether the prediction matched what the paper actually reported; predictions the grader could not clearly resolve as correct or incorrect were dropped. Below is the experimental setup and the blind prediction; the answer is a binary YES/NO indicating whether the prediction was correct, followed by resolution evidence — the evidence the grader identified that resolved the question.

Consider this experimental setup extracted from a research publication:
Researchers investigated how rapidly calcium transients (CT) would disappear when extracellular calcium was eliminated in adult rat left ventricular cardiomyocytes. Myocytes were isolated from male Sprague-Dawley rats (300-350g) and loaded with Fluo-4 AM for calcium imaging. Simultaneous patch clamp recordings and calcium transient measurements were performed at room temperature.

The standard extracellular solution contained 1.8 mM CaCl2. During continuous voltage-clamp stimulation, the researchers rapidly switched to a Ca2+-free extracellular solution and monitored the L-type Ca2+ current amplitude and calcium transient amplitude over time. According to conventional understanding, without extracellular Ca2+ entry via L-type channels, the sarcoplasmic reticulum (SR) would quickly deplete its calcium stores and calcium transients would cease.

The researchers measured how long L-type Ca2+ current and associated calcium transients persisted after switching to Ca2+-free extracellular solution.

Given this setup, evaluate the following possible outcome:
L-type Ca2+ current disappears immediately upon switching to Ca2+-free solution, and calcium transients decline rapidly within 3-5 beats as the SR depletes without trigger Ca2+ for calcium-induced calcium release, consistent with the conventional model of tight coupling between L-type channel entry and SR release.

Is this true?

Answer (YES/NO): NO